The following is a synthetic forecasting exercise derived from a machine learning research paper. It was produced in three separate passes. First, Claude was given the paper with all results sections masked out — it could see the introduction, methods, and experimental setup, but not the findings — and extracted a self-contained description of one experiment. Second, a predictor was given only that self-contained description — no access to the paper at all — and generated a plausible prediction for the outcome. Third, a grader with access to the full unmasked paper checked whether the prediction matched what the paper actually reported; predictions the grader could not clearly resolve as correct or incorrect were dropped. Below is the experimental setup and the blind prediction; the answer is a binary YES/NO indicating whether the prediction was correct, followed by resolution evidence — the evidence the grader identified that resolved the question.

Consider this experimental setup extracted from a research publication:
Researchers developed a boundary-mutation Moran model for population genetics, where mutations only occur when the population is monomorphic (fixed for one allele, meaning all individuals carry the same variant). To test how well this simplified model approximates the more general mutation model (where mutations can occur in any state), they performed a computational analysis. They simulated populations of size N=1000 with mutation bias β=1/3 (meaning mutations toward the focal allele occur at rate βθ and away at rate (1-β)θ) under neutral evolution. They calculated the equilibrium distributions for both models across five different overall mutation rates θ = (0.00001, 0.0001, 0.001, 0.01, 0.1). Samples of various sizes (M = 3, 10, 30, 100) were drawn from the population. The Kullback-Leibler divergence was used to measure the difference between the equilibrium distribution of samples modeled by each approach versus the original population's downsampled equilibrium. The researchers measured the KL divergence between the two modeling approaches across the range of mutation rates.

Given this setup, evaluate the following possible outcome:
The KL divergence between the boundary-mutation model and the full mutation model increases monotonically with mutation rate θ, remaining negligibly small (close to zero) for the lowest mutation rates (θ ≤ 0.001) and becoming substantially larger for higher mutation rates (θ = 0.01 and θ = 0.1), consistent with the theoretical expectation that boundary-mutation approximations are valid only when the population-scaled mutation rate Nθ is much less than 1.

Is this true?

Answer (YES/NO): NO